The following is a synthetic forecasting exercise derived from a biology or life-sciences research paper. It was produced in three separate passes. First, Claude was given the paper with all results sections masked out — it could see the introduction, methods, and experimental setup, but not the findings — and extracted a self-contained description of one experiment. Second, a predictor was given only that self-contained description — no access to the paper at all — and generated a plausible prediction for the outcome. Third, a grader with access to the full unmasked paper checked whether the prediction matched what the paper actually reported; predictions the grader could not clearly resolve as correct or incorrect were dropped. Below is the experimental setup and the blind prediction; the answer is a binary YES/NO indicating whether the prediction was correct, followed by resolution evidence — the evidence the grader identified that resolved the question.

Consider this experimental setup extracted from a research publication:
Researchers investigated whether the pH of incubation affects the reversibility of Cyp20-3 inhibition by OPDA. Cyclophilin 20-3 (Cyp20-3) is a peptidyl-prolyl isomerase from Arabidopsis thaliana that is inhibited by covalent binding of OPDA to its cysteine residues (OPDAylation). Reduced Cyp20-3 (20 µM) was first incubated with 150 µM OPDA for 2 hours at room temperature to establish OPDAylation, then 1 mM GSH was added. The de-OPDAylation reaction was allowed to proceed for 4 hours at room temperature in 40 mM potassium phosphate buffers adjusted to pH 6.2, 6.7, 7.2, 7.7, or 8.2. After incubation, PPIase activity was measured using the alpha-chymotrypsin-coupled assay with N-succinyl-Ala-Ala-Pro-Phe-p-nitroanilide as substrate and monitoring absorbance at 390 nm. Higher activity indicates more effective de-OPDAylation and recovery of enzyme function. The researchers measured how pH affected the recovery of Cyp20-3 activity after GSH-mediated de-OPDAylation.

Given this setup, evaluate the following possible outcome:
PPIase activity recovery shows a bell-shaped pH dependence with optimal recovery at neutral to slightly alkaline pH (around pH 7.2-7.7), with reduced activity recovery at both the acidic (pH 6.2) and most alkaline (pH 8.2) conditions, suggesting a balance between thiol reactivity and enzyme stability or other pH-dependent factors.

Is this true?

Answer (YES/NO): NO